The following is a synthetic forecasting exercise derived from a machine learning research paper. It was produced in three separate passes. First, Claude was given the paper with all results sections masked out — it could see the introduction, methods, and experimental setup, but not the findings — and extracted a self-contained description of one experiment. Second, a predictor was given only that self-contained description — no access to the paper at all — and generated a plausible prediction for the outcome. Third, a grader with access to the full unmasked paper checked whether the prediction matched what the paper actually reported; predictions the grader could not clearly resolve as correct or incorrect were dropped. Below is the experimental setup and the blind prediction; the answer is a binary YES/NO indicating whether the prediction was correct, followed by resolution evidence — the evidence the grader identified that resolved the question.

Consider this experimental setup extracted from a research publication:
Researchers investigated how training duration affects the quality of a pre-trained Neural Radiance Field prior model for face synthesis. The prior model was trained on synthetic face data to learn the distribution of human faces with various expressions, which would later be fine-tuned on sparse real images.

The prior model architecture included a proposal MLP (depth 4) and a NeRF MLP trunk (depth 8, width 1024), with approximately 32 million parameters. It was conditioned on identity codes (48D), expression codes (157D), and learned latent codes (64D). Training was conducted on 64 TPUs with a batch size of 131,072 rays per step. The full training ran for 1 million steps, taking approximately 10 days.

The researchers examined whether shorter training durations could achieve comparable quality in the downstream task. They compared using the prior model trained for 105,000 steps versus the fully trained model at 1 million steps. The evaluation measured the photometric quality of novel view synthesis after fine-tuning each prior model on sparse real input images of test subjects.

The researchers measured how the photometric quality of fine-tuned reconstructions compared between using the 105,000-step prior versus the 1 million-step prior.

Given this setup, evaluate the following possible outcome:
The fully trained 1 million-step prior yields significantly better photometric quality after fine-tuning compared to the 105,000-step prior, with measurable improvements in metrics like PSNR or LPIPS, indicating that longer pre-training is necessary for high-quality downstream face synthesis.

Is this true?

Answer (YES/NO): NO